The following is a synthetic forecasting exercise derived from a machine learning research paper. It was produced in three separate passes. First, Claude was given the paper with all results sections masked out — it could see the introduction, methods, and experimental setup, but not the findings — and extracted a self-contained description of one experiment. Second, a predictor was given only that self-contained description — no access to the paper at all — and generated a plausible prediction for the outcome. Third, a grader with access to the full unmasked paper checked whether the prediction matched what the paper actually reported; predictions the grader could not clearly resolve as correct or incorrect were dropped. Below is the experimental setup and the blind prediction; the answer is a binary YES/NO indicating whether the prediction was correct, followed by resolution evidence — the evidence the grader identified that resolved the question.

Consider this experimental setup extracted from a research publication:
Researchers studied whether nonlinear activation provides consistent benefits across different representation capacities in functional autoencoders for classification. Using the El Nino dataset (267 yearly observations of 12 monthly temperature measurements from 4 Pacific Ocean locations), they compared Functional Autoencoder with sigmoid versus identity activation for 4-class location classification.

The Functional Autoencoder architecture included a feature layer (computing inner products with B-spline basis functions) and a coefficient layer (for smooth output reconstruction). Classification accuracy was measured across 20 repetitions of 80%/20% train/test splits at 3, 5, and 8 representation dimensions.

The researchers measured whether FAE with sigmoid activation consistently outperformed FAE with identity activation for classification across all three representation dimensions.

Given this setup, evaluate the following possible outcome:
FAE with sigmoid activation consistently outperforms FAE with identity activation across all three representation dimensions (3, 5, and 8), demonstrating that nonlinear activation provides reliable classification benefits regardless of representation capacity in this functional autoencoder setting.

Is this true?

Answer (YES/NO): YES